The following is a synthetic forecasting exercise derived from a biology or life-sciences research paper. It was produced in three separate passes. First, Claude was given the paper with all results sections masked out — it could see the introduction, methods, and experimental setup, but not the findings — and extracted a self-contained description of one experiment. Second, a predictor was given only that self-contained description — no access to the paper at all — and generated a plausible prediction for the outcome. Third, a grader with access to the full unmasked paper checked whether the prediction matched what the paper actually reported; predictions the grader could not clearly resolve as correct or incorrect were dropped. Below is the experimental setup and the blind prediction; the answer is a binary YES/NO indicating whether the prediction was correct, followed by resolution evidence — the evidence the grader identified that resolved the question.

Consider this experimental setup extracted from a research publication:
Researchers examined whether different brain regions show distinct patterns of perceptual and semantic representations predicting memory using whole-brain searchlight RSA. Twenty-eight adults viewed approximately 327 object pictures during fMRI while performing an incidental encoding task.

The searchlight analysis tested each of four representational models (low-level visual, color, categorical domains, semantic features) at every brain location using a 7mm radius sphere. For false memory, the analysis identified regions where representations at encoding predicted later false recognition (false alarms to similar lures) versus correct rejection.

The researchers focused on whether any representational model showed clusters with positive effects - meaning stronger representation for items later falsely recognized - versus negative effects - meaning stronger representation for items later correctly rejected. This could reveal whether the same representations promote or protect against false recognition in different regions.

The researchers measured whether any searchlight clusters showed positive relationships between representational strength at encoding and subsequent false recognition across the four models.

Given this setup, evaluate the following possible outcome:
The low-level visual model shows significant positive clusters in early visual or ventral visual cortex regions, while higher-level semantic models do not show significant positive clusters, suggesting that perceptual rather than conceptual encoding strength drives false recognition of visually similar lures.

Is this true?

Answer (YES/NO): NO